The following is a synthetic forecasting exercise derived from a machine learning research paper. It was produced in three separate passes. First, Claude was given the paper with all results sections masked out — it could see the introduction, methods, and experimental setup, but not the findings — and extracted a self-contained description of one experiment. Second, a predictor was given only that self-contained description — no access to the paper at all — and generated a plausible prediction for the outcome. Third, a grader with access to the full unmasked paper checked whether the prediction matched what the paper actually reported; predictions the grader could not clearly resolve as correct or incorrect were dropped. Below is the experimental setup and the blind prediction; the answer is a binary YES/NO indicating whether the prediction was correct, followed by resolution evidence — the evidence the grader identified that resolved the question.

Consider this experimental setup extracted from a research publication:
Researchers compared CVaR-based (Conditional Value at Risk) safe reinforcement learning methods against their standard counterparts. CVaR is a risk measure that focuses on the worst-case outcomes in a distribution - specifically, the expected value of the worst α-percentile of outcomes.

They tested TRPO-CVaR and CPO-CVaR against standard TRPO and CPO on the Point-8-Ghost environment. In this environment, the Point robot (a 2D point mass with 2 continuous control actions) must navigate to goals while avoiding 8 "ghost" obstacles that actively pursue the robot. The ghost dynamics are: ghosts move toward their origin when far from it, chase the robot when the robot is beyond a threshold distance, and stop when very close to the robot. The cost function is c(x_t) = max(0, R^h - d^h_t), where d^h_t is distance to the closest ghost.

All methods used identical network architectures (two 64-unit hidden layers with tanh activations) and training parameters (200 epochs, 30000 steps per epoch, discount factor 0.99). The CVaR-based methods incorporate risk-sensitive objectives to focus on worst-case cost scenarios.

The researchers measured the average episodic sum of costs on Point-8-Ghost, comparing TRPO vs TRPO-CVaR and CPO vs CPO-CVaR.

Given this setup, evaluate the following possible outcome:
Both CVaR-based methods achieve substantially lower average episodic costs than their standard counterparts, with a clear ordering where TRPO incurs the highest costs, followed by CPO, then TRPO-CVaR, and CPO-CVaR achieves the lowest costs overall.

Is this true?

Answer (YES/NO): NO